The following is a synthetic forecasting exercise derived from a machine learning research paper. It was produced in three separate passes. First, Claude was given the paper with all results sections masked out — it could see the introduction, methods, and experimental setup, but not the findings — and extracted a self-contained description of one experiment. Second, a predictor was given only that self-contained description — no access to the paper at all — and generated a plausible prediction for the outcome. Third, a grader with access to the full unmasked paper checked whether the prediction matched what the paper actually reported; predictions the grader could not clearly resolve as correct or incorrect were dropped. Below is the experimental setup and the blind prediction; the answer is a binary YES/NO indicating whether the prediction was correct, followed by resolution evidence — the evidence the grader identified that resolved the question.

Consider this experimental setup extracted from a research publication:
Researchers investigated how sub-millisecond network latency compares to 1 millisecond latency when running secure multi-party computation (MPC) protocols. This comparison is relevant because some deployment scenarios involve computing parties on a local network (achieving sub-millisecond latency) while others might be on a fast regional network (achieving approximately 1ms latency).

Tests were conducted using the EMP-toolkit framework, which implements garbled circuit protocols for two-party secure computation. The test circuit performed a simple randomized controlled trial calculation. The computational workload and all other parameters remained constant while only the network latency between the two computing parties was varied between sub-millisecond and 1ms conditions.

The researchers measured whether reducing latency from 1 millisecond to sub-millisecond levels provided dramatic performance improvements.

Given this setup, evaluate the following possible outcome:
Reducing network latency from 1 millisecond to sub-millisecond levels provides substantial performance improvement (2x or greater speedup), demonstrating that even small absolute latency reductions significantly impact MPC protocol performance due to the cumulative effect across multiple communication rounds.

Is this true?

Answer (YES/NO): NO